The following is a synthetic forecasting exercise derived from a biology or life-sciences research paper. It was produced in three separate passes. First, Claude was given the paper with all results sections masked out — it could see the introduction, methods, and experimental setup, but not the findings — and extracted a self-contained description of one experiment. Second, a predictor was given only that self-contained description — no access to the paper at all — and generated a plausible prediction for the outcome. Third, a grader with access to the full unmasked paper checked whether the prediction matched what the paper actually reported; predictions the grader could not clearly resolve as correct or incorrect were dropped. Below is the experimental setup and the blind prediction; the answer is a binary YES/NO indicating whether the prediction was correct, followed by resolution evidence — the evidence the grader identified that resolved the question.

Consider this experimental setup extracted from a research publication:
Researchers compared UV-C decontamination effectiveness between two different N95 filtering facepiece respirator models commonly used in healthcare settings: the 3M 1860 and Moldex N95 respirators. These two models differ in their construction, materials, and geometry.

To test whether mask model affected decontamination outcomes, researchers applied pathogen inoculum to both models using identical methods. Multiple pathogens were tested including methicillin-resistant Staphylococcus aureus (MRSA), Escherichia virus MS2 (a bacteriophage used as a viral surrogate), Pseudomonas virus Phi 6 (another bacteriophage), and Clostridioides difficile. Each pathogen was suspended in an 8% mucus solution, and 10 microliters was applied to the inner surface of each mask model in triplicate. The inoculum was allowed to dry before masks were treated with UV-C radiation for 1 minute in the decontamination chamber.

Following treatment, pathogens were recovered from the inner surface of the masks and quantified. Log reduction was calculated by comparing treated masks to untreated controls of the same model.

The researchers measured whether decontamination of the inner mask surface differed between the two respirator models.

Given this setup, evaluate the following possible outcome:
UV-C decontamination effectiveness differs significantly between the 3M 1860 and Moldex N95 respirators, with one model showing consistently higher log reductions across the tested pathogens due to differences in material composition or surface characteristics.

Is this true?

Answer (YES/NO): NO